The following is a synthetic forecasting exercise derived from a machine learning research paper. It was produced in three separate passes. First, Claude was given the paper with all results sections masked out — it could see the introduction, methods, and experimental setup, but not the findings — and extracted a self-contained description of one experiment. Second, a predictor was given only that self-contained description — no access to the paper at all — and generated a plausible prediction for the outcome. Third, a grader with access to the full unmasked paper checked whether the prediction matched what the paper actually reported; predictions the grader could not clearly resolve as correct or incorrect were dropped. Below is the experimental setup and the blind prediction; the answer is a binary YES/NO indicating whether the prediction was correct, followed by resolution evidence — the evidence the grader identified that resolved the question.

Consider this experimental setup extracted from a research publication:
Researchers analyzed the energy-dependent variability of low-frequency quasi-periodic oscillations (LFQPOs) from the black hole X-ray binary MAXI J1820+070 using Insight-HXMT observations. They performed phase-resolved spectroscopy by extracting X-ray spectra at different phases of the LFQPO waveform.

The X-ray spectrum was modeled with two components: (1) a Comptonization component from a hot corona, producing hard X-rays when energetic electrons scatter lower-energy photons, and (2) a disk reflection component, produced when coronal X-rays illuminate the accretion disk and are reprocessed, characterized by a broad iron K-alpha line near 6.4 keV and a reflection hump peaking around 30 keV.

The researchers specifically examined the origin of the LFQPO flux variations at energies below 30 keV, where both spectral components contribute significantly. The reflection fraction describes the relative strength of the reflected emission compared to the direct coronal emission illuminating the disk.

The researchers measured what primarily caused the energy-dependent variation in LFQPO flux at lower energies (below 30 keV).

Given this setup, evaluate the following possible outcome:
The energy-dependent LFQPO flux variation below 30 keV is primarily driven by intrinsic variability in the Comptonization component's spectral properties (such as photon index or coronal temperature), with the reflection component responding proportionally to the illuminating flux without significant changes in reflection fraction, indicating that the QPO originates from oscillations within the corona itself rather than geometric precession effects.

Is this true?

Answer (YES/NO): NO